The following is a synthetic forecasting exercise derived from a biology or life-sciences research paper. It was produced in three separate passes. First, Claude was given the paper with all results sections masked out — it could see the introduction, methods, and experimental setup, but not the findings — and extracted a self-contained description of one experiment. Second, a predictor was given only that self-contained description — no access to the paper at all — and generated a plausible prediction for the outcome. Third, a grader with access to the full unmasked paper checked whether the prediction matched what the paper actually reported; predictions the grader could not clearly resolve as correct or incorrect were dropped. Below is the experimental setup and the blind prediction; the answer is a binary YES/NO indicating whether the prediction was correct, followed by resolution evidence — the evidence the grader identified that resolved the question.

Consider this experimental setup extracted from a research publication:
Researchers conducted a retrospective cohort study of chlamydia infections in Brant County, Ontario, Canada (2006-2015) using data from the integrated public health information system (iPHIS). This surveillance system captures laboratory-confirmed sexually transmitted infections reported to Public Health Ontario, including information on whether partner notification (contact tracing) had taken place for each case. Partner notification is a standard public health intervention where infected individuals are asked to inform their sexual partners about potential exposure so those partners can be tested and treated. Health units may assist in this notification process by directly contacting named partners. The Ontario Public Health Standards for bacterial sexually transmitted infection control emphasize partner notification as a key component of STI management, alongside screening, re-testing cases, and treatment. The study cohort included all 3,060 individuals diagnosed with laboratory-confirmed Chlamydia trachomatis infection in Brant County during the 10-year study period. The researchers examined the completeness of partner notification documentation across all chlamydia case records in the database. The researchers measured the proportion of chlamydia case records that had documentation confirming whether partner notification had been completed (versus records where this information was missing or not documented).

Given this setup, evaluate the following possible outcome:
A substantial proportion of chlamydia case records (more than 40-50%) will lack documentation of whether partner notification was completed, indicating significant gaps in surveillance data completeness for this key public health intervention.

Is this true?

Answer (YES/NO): YES